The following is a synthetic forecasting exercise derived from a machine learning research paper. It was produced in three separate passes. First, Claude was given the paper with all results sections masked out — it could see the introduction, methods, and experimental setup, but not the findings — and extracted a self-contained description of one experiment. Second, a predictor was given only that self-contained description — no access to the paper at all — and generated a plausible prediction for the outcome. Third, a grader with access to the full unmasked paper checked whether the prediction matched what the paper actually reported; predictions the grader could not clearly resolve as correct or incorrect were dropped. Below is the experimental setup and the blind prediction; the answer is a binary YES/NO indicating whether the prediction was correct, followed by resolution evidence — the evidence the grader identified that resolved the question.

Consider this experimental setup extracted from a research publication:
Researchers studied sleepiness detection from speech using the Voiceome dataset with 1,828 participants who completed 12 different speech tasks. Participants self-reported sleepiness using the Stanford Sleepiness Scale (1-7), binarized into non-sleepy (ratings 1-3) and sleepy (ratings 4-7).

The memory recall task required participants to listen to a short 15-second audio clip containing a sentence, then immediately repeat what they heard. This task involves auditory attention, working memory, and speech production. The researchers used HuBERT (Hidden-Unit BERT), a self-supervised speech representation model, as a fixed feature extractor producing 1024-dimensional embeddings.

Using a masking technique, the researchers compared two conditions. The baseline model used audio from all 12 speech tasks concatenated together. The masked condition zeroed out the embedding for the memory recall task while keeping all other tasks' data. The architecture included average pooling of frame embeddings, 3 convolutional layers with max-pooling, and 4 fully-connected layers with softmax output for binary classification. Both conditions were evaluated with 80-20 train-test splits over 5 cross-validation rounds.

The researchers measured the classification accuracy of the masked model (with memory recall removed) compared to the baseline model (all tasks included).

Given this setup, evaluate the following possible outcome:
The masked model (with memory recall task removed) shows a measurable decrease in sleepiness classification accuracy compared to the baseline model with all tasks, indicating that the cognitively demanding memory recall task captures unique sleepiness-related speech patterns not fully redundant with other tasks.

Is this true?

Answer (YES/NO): YES